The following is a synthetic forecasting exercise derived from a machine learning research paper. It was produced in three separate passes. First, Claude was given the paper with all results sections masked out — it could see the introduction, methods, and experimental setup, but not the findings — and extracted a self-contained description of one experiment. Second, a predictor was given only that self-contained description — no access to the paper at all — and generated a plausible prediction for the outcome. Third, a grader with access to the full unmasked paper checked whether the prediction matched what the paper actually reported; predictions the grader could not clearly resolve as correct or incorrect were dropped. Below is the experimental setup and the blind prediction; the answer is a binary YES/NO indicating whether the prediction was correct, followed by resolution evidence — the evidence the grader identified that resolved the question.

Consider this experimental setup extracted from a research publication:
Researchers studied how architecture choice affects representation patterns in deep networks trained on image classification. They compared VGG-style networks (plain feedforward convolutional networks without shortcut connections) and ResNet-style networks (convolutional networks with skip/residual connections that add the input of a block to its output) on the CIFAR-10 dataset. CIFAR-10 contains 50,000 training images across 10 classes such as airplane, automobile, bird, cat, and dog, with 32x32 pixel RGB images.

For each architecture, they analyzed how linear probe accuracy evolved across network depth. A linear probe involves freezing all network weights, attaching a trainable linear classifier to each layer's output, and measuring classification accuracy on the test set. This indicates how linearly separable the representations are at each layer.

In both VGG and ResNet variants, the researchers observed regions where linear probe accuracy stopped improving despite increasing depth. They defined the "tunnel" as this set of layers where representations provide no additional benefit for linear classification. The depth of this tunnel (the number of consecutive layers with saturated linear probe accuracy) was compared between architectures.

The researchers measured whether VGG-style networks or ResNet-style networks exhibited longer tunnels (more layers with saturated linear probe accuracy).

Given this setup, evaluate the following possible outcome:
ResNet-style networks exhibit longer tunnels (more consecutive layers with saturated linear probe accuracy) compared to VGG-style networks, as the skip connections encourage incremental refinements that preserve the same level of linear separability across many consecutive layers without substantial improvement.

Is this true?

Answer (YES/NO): NO